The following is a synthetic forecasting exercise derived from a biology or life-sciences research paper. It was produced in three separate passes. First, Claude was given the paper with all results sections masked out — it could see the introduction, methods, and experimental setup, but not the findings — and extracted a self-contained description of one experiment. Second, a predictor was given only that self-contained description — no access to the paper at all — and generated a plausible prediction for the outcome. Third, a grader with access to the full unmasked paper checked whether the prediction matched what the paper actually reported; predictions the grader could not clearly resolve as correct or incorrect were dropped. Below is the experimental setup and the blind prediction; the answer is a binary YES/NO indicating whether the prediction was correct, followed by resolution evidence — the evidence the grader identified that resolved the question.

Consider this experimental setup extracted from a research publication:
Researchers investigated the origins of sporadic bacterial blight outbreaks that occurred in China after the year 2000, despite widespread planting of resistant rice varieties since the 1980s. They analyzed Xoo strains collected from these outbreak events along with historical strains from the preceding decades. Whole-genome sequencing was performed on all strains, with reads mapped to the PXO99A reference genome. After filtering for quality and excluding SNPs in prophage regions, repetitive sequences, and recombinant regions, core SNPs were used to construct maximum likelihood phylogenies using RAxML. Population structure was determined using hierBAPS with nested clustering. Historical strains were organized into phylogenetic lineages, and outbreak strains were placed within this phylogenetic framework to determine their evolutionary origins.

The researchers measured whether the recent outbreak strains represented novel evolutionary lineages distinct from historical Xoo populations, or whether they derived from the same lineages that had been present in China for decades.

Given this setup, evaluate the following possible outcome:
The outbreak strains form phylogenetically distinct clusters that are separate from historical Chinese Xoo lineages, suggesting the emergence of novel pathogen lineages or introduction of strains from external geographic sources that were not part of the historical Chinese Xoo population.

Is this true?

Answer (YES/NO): NO